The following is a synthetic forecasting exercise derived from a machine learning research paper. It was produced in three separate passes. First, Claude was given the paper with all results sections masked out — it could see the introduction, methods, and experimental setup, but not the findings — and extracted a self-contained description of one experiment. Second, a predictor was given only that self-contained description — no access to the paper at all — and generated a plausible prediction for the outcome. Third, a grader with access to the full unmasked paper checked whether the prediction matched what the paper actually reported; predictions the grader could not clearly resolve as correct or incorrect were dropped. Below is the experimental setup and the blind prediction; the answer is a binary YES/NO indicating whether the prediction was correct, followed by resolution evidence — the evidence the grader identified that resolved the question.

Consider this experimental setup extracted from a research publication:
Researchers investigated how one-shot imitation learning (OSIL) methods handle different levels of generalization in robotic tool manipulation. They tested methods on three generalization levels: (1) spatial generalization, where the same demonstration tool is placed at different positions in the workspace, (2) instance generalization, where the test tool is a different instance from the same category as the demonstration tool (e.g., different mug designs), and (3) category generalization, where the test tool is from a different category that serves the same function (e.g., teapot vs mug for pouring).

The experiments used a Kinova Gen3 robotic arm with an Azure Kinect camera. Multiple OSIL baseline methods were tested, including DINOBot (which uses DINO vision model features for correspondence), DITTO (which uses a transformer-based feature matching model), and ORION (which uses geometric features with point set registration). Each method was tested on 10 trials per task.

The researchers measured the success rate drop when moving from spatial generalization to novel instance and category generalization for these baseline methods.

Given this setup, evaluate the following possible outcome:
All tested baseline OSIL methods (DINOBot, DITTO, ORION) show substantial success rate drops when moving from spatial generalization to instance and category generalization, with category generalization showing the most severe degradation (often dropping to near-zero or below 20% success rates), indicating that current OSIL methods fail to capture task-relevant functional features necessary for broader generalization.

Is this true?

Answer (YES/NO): NO